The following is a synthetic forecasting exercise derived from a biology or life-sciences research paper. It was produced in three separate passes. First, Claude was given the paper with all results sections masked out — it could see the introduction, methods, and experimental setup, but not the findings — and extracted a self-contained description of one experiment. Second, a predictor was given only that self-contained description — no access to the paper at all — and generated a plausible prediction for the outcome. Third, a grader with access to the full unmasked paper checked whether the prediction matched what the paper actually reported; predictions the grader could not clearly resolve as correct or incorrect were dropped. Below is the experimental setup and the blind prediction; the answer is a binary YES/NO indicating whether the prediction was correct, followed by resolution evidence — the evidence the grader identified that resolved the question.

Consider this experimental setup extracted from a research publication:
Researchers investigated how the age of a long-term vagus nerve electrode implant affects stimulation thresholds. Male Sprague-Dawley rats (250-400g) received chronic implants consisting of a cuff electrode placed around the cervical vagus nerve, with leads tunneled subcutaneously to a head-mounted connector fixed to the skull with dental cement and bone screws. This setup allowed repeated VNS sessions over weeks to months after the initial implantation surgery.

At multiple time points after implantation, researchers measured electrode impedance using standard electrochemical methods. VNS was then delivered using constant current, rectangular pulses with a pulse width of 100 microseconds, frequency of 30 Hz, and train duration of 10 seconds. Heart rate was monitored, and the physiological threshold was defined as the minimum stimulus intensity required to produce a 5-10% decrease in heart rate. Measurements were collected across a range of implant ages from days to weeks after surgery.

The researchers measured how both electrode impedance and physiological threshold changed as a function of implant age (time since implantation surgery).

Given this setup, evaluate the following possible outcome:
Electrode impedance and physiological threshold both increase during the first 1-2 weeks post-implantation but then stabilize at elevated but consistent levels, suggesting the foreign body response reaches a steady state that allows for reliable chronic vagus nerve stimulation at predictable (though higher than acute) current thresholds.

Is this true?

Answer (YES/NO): NO